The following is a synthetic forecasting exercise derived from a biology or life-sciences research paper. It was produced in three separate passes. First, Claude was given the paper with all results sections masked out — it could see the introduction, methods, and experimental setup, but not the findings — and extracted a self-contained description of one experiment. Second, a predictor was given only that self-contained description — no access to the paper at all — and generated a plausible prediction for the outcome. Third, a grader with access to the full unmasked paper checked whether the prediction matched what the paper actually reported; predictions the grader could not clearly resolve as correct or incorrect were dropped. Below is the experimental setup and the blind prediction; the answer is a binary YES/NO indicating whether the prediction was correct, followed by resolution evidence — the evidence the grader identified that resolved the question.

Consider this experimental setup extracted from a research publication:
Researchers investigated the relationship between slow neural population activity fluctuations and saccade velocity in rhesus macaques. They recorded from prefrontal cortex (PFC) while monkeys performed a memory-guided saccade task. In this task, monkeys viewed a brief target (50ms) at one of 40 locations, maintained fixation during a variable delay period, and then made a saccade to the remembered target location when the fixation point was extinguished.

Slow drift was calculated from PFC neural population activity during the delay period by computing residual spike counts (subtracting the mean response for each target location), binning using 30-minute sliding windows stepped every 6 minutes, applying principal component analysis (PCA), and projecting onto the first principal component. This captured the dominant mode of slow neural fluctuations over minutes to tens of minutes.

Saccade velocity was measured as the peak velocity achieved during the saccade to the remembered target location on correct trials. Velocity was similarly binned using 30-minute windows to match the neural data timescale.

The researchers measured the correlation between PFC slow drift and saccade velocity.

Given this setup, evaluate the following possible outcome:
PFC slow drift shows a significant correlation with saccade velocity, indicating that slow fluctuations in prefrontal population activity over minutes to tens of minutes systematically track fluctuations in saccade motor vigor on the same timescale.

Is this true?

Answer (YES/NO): YES